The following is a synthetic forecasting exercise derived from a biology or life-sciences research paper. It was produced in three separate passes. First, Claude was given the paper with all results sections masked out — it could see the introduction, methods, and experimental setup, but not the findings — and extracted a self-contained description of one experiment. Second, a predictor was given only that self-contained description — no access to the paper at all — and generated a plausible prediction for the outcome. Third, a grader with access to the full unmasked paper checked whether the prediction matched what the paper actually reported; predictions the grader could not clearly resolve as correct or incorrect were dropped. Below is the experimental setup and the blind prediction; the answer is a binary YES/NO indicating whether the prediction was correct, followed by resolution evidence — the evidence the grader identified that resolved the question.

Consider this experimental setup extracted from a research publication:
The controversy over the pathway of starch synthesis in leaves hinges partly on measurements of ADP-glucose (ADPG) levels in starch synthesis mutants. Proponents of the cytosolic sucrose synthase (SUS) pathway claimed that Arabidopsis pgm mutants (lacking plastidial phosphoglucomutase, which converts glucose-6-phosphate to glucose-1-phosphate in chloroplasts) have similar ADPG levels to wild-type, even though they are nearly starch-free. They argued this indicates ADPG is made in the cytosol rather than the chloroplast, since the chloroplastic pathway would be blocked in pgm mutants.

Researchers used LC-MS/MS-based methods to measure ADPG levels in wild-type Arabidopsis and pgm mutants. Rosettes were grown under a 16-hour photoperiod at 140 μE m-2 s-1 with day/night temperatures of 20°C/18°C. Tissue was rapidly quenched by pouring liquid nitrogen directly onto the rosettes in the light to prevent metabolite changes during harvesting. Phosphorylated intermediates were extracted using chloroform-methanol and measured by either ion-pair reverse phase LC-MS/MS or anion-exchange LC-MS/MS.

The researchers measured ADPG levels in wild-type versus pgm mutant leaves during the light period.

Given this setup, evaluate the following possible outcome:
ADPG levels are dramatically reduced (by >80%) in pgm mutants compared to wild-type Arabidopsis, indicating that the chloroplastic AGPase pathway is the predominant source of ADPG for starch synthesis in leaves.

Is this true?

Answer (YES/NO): YES